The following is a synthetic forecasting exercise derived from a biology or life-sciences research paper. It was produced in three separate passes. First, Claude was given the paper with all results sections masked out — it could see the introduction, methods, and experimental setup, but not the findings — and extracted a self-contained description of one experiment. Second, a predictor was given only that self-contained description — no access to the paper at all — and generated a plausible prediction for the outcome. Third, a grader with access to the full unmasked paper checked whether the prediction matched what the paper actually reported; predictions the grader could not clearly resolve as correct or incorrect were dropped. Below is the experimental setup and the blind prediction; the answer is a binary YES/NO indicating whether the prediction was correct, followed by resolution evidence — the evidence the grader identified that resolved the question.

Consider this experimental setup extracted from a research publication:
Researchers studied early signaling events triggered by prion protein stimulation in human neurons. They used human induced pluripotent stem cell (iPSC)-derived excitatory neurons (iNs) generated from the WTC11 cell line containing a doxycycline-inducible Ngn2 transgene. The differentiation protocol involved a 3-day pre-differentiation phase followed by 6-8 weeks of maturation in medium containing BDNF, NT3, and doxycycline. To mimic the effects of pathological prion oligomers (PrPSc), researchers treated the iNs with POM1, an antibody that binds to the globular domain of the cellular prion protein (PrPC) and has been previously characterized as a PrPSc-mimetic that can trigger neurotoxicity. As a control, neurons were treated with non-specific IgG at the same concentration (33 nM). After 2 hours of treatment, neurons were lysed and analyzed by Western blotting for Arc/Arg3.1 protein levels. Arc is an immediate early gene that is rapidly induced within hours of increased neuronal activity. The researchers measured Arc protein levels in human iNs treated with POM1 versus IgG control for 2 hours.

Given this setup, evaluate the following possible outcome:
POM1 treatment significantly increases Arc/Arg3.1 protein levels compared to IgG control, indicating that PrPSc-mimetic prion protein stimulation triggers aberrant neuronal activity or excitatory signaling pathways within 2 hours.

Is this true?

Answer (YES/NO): YES